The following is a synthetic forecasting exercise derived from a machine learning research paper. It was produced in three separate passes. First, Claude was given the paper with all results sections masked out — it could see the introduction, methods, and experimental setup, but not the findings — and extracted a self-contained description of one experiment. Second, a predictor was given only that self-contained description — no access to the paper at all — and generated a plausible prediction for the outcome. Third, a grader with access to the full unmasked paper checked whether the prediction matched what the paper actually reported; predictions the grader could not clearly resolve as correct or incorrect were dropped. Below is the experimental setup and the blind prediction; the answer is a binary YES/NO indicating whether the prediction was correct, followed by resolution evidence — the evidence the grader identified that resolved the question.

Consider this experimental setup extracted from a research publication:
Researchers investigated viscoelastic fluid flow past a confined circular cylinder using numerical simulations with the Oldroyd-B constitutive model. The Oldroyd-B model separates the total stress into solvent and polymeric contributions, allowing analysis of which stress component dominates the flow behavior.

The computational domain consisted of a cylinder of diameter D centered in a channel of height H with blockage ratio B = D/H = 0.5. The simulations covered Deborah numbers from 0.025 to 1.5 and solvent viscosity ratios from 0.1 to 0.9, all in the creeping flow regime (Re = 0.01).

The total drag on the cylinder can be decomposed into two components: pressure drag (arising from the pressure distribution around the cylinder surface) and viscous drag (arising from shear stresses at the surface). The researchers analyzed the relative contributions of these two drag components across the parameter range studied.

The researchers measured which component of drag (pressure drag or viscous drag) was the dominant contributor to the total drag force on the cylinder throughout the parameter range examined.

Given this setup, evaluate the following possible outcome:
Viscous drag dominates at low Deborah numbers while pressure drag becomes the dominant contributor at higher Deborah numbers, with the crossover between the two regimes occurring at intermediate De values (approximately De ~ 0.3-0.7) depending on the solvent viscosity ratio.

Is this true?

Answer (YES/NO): NO